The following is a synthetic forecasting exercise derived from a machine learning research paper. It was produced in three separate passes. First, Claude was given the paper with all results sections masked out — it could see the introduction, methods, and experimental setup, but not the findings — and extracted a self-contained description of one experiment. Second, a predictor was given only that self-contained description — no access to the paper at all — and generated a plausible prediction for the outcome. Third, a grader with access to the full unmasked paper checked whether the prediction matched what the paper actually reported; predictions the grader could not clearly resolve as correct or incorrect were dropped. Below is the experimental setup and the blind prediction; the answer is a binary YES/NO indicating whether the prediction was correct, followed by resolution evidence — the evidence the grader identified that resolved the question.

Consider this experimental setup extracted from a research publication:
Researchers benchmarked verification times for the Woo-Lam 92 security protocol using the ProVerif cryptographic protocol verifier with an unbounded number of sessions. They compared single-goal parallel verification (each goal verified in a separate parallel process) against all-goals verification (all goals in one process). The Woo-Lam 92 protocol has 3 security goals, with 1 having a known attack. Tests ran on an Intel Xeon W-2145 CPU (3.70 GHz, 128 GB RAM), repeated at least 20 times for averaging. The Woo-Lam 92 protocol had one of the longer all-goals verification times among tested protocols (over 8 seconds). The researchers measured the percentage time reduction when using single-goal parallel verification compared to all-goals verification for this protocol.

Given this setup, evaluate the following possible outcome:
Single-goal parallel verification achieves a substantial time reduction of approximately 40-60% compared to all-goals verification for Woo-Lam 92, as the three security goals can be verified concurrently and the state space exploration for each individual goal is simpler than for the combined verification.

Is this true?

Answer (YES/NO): NO